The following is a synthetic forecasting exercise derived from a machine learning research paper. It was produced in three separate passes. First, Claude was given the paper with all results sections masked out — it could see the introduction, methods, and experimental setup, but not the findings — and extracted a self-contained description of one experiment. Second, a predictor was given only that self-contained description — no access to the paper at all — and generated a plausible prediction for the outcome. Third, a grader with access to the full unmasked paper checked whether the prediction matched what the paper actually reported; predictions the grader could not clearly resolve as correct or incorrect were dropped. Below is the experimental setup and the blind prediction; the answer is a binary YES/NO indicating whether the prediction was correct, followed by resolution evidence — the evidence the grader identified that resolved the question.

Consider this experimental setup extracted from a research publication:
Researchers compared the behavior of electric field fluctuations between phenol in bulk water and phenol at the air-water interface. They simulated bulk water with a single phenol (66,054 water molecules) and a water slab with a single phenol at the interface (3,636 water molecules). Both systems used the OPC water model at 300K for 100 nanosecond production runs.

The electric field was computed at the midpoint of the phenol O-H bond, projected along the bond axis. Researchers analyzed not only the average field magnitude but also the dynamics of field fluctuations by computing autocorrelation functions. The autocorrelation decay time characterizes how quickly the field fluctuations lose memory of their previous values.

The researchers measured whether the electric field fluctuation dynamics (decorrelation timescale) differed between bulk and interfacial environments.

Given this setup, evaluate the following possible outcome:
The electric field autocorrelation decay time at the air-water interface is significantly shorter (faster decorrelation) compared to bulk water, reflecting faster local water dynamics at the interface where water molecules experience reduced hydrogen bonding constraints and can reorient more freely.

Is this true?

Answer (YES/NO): YES